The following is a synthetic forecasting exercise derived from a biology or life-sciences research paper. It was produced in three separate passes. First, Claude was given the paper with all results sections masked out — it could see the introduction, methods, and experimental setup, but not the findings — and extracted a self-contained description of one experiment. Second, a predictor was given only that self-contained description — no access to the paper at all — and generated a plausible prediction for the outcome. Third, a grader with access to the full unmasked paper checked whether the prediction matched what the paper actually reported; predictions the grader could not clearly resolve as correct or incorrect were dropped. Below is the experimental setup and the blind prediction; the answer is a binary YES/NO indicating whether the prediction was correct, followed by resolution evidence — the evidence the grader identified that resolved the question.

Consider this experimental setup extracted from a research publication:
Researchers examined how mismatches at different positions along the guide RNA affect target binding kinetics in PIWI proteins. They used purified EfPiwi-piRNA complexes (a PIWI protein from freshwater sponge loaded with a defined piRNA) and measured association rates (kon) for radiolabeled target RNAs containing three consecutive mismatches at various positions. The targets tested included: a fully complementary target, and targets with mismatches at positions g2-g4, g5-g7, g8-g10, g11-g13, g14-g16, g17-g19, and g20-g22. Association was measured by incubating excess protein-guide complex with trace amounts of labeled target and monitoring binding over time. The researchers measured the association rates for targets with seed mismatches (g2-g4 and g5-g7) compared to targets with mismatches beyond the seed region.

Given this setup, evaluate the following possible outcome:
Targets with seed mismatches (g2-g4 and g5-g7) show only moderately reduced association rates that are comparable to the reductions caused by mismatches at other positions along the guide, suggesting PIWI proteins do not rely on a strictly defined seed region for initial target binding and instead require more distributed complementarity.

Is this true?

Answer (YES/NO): NO